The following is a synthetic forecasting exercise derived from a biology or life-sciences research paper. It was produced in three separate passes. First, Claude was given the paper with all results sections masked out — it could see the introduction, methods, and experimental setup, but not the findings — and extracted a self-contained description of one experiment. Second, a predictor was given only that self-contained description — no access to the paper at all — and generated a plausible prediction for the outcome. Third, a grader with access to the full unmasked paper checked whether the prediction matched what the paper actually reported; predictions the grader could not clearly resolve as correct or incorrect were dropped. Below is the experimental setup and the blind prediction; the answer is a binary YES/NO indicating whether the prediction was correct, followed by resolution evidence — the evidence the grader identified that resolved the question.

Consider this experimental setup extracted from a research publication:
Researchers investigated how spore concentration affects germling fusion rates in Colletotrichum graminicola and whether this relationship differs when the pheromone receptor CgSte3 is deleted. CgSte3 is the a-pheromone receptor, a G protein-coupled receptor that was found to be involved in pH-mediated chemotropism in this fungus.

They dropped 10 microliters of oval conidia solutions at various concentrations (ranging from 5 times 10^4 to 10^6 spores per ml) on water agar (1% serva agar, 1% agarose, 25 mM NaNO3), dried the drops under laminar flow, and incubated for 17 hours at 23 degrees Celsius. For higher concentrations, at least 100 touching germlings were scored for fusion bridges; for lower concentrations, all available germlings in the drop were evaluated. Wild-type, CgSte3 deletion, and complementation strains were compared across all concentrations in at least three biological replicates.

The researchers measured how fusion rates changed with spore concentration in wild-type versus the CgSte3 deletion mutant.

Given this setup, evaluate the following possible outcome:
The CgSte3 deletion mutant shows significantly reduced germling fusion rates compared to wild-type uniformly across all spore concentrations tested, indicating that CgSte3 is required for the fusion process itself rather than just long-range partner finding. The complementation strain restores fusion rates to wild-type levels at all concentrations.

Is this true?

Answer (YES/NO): NO